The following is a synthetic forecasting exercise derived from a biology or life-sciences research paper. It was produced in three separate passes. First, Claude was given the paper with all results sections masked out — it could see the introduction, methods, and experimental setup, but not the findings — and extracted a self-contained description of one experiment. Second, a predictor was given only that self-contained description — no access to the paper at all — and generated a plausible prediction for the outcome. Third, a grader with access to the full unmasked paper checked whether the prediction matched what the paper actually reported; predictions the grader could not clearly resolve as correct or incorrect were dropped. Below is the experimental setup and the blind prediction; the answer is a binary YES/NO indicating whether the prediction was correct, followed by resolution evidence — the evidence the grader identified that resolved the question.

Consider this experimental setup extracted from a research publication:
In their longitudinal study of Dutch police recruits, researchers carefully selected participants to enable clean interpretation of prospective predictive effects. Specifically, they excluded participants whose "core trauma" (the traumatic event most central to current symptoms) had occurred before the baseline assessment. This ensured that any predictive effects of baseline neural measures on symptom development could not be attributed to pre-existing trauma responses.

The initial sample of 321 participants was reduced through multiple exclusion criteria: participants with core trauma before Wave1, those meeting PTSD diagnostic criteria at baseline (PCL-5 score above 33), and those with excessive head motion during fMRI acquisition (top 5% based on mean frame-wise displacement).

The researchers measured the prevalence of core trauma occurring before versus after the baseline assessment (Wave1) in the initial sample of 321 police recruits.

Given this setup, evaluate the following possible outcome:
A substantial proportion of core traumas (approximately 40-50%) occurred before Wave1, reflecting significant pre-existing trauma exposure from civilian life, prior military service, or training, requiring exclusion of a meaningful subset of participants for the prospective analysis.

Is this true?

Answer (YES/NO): NO